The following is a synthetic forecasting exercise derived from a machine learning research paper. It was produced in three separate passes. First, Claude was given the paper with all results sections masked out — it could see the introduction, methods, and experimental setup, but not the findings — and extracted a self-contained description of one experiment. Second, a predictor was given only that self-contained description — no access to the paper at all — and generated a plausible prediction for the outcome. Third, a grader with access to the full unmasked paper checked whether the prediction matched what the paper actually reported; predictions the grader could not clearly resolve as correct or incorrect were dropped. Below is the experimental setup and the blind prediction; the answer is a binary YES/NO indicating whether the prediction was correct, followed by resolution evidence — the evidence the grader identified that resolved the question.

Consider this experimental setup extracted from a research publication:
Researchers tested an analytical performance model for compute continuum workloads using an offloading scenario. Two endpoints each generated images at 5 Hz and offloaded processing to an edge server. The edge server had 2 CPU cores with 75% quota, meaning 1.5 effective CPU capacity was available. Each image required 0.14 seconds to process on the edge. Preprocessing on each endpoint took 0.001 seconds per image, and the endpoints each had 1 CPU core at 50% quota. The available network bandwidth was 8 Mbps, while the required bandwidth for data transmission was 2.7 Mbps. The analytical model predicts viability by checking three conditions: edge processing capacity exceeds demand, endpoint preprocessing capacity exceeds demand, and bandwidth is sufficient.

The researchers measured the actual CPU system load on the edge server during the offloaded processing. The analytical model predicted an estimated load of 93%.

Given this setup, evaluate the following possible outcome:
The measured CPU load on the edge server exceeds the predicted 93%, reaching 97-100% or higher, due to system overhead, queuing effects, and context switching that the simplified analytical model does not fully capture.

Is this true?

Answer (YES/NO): NO